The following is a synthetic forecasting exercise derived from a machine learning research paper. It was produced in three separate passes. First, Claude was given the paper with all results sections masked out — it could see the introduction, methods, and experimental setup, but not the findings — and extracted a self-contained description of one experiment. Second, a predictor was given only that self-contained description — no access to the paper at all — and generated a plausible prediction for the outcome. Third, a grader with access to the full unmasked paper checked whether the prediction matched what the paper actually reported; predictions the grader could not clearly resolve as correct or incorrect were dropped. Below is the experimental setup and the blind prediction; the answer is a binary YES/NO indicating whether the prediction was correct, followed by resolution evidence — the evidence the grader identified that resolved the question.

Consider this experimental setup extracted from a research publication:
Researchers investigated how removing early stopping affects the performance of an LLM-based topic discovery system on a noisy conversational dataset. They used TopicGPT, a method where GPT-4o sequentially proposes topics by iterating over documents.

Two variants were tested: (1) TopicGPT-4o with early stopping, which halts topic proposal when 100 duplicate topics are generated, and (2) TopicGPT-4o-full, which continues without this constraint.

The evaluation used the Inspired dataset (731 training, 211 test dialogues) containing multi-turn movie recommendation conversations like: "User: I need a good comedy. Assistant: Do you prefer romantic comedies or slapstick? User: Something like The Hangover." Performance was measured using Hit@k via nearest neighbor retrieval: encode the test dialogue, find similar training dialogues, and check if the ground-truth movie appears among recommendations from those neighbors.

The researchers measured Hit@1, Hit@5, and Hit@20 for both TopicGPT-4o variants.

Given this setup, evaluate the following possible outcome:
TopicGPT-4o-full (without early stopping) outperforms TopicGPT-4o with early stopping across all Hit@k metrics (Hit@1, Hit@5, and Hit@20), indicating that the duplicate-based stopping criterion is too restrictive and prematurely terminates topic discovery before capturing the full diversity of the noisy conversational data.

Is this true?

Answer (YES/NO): YES